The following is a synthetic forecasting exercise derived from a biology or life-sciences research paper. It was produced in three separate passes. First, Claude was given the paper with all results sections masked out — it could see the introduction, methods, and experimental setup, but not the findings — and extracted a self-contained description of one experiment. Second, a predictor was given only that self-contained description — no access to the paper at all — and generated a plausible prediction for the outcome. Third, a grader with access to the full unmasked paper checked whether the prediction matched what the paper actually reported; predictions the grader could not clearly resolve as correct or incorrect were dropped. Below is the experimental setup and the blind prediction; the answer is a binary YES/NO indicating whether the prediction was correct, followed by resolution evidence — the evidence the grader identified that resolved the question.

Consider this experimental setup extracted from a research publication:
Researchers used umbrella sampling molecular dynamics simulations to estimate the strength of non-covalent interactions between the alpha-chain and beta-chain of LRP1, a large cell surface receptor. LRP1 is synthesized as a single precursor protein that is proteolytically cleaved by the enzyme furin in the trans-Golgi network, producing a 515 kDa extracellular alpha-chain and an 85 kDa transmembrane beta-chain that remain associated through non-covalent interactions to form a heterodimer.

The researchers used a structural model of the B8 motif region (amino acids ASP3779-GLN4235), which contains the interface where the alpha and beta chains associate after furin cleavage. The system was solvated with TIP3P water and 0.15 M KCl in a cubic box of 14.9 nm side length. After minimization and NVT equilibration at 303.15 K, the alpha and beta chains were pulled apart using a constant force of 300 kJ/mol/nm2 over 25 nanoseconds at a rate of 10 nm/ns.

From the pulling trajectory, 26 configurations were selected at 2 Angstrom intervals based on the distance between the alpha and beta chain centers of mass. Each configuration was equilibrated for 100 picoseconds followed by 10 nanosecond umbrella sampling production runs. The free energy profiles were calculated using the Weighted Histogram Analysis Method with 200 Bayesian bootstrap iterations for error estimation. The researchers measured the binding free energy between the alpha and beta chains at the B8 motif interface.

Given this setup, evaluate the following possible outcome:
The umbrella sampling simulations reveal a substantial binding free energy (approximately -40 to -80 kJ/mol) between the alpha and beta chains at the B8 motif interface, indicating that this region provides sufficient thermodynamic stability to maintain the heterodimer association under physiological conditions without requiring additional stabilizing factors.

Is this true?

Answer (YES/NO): NO